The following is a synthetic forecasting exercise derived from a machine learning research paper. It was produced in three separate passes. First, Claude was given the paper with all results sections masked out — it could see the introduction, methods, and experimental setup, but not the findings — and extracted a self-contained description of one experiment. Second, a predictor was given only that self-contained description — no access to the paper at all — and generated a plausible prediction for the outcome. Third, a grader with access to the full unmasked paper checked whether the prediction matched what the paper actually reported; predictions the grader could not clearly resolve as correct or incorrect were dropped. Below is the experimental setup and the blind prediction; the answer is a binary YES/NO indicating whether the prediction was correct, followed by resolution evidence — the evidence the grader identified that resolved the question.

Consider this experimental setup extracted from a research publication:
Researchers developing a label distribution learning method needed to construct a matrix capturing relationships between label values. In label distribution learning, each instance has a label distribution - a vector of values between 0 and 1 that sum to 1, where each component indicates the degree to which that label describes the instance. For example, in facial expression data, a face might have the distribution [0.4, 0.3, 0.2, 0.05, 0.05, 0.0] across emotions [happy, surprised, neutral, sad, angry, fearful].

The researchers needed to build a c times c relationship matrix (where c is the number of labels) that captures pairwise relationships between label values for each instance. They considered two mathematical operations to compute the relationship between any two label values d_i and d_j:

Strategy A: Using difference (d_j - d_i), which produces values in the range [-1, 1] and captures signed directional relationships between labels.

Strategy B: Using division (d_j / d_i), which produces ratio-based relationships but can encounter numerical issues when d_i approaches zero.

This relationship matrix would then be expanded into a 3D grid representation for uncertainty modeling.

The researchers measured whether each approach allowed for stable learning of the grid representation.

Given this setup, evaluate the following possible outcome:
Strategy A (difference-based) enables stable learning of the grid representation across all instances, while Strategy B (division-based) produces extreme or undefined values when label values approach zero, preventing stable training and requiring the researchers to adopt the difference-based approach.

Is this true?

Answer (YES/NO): NO